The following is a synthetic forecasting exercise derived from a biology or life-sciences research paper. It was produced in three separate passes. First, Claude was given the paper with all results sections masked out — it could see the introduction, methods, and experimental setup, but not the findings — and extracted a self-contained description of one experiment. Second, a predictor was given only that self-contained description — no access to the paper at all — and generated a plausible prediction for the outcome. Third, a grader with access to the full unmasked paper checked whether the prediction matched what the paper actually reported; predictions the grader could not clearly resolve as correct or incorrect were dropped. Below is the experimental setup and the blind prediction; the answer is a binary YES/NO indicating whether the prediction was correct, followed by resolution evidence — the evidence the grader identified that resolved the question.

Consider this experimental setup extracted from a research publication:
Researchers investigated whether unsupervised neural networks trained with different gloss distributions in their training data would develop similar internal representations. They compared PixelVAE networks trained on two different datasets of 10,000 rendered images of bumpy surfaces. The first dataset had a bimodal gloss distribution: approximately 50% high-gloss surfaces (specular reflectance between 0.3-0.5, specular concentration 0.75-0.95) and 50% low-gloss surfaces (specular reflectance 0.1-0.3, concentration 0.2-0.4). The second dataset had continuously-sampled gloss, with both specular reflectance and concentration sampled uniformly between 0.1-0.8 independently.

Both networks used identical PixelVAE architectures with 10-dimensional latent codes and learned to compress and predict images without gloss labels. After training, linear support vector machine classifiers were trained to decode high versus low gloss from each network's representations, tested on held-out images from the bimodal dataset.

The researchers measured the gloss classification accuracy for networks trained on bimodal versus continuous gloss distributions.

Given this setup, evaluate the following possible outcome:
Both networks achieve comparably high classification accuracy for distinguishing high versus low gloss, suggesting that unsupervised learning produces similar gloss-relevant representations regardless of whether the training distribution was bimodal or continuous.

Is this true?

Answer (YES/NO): YES